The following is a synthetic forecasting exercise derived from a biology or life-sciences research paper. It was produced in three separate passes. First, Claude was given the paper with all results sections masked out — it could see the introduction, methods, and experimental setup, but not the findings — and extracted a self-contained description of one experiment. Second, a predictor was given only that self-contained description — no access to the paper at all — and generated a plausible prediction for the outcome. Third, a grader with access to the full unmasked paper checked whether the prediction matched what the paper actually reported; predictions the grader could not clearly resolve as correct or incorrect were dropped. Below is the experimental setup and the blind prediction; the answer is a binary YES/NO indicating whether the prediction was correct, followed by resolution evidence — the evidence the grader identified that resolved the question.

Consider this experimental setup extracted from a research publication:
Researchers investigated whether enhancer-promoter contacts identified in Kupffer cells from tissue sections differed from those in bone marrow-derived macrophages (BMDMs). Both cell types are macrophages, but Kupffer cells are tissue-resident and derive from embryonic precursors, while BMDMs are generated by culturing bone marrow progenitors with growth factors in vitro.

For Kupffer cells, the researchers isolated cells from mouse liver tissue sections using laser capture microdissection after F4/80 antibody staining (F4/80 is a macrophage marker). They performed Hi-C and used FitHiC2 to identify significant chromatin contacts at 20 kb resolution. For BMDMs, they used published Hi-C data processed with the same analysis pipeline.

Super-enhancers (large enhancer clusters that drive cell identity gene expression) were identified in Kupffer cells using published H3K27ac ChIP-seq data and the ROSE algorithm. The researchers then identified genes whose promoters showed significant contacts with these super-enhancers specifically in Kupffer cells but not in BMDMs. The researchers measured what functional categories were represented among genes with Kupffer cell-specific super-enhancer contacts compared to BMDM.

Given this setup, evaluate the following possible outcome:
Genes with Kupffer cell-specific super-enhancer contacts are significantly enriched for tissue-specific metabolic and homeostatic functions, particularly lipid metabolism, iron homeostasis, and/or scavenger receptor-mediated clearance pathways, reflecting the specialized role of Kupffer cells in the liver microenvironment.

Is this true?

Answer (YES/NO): NO